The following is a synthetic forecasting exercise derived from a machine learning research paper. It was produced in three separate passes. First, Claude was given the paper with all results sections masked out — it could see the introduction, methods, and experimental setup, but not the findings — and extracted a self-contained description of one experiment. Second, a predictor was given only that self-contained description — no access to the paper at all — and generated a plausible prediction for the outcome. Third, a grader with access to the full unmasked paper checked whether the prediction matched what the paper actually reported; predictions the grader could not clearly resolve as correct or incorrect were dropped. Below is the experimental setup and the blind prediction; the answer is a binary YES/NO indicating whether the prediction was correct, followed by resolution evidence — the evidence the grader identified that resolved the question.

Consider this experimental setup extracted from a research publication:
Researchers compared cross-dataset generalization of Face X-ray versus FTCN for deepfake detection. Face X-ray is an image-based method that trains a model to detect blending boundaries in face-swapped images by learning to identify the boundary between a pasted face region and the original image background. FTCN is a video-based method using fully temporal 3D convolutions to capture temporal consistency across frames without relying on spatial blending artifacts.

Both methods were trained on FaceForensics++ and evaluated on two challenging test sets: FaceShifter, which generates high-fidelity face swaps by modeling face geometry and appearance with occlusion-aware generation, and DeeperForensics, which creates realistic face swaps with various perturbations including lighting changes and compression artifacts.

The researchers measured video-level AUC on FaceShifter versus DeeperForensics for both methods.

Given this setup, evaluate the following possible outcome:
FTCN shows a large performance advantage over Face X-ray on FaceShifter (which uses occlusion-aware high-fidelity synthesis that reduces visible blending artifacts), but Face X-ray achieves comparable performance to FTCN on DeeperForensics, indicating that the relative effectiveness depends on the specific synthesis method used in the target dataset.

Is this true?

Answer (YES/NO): NO